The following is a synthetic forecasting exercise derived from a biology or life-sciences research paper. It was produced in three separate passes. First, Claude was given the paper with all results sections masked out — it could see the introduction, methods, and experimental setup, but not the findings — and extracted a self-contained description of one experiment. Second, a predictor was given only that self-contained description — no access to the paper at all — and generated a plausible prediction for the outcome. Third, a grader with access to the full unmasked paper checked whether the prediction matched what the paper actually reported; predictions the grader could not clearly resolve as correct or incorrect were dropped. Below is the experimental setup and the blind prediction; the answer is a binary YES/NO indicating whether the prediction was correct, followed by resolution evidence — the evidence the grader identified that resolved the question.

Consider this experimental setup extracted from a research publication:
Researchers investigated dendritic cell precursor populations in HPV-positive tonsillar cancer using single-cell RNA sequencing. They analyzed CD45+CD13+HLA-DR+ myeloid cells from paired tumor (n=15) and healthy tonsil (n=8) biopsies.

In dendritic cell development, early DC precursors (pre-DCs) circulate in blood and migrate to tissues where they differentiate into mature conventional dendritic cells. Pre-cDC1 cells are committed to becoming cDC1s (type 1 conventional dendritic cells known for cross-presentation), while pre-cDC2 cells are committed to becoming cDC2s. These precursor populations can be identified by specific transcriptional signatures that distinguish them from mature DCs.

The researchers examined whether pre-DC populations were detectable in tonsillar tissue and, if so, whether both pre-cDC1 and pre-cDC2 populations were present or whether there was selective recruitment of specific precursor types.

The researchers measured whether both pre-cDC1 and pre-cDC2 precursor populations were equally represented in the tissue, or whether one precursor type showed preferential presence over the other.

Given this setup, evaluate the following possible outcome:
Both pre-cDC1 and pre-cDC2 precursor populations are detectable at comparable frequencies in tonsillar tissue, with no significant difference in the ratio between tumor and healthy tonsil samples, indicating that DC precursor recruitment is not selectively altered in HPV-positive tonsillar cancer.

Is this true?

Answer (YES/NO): NO